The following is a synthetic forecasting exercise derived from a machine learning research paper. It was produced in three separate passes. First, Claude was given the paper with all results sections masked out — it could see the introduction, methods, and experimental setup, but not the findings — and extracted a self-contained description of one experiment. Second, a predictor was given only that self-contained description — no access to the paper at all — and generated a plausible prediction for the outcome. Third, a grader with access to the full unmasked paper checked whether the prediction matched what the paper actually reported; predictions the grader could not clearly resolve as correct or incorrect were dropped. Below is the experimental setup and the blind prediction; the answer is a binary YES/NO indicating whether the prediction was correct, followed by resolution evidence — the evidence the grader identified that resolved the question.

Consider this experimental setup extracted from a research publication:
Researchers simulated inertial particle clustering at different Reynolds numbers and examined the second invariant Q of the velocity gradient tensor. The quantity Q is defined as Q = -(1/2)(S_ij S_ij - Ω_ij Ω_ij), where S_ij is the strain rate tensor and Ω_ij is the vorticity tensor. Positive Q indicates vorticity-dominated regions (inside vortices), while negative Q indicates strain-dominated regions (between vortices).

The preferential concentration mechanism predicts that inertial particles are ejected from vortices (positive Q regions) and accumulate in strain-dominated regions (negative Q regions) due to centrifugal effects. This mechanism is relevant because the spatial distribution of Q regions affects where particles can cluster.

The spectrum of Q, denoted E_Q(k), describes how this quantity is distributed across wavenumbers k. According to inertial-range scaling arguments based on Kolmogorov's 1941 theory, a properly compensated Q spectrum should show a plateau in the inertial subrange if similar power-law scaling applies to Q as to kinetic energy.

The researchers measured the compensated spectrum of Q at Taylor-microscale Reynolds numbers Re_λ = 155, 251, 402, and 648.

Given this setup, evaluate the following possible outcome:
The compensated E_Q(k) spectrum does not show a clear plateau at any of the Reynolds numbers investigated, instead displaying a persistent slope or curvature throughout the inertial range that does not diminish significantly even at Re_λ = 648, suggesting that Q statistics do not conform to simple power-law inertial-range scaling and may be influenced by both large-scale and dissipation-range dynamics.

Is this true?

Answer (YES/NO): NO